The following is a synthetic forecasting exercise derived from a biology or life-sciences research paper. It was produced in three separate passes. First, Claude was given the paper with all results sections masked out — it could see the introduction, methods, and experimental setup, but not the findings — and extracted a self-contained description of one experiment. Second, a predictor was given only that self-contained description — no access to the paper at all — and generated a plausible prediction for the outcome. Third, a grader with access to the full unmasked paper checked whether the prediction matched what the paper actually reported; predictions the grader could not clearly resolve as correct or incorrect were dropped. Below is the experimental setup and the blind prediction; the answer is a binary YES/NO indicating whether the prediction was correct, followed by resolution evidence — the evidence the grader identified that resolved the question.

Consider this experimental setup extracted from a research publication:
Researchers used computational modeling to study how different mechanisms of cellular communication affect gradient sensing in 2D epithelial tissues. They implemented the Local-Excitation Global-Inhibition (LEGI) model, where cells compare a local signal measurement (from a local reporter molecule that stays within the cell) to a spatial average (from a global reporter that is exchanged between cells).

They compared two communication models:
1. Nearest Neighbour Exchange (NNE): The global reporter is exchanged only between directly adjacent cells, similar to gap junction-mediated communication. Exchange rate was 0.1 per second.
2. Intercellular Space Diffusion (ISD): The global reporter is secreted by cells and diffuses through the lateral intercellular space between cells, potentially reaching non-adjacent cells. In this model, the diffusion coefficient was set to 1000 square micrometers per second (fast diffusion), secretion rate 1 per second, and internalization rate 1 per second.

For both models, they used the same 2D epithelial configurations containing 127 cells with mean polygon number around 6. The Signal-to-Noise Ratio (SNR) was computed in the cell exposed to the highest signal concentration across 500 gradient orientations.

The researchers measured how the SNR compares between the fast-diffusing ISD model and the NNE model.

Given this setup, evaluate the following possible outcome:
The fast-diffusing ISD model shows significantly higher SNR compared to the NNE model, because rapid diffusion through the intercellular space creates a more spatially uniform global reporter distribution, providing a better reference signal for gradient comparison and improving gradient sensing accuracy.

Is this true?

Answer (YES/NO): YES